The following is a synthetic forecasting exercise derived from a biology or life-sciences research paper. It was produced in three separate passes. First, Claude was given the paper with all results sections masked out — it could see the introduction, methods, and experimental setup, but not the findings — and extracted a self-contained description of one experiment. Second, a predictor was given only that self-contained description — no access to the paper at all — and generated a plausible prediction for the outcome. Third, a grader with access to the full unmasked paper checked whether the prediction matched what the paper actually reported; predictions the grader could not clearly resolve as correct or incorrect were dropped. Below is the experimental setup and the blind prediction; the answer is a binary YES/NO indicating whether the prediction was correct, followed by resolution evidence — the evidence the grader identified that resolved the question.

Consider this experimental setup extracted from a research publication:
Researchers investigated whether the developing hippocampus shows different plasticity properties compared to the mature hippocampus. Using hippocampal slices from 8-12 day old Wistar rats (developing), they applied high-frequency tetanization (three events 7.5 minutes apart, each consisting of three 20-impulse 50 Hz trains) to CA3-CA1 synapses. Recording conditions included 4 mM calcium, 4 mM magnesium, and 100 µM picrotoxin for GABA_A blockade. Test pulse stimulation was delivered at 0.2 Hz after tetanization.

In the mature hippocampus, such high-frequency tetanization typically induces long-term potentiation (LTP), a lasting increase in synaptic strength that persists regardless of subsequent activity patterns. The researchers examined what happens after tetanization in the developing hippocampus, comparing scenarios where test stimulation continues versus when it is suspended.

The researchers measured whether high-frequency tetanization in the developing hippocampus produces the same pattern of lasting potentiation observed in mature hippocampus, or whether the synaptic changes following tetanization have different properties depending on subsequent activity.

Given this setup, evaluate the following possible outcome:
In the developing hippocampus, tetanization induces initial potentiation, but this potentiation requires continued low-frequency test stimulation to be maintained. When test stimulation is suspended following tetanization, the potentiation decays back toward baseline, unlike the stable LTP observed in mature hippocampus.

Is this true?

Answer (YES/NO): NO